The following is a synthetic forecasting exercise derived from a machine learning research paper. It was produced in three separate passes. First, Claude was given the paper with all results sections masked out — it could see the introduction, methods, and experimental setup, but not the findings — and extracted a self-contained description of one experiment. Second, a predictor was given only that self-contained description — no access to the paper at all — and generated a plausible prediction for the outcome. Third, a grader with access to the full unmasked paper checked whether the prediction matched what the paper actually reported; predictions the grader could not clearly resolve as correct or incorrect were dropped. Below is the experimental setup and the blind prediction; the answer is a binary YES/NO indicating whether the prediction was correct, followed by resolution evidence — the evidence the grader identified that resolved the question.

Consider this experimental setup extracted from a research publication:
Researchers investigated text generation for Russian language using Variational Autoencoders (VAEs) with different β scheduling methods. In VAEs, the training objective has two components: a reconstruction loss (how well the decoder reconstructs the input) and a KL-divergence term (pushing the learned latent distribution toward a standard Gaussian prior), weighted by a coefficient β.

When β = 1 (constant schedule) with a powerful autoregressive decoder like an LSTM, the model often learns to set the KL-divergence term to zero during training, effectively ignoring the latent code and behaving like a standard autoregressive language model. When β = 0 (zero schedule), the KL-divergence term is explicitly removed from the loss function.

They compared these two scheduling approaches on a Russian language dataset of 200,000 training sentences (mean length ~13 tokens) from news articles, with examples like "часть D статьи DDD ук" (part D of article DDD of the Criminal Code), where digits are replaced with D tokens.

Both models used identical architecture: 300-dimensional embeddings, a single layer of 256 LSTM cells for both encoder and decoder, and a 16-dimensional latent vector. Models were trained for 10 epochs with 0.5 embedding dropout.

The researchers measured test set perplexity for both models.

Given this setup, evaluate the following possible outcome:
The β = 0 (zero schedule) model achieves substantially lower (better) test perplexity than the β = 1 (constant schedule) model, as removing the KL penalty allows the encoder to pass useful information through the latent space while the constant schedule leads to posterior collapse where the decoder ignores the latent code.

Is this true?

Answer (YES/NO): YES